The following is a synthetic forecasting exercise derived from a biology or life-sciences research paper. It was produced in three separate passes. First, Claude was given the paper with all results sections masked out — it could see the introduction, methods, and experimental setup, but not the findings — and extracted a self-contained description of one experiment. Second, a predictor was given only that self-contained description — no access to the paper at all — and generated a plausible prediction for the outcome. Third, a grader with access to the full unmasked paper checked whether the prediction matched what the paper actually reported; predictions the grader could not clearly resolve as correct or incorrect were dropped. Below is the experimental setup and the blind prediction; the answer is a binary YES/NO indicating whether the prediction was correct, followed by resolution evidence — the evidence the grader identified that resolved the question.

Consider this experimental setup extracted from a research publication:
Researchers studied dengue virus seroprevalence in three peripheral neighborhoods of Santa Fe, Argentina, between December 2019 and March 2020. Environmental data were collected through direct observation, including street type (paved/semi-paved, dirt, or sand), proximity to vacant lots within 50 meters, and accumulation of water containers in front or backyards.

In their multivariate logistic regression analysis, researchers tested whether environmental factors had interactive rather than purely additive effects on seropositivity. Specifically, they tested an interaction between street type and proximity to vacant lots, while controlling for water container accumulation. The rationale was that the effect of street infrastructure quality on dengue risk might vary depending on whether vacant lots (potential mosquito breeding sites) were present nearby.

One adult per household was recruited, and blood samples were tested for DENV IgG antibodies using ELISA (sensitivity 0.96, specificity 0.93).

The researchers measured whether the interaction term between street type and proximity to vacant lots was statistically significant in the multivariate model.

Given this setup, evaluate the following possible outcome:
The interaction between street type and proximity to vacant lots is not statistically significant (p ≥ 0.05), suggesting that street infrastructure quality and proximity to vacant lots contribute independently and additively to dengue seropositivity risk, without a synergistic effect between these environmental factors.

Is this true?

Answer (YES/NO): NO